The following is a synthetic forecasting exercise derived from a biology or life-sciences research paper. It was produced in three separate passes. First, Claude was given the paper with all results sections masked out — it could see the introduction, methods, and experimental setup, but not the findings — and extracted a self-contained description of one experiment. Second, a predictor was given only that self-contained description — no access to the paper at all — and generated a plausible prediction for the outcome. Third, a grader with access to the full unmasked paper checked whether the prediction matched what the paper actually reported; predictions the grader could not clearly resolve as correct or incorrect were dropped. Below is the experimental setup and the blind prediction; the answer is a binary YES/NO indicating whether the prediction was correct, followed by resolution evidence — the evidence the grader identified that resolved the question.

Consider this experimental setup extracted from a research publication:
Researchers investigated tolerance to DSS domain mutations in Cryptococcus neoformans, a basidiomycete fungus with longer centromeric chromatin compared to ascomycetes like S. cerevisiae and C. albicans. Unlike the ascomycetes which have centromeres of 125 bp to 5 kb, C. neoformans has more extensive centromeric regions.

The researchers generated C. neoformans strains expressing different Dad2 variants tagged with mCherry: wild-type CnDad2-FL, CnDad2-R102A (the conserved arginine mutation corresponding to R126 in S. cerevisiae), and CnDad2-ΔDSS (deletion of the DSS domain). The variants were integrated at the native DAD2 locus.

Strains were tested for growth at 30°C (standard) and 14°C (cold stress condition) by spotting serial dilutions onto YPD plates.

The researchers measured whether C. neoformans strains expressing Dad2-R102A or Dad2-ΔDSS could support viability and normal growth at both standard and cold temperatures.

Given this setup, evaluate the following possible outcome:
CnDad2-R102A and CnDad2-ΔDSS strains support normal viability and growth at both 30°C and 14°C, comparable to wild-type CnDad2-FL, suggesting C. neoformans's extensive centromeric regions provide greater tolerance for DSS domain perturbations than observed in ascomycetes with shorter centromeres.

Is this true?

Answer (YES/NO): YES